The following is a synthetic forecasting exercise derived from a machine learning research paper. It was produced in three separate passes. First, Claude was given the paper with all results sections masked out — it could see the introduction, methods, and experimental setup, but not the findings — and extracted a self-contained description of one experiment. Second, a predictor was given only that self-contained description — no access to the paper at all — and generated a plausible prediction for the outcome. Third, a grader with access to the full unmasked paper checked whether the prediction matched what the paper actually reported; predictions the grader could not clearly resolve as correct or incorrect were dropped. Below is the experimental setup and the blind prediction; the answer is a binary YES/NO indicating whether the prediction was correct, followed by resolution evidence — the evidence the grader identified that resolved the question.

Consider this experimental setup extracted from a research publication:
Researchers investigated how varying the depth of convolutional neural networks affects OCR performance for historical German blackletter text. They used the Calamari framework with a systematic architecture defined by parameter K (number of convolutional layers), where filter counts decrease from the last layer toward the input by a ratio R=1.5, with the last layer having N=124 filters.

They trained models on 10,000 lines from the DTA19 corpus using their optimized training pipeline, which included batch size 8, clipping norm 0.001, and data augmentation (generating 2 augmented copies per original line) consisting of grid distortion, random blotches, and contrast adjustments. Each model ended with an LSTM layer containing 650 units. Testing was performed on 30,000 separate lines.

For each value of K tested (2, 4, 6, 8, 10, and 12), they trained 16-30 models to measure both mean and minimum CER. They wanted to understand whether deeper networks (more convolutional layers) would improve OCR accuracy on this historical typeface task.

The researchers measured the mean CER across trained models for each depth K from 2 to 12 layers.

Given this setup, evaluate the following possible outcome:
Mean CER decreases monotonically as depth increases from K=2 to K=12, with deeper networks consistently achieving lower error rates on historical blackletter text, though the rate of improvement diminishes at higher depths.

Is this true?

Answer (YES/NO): NO